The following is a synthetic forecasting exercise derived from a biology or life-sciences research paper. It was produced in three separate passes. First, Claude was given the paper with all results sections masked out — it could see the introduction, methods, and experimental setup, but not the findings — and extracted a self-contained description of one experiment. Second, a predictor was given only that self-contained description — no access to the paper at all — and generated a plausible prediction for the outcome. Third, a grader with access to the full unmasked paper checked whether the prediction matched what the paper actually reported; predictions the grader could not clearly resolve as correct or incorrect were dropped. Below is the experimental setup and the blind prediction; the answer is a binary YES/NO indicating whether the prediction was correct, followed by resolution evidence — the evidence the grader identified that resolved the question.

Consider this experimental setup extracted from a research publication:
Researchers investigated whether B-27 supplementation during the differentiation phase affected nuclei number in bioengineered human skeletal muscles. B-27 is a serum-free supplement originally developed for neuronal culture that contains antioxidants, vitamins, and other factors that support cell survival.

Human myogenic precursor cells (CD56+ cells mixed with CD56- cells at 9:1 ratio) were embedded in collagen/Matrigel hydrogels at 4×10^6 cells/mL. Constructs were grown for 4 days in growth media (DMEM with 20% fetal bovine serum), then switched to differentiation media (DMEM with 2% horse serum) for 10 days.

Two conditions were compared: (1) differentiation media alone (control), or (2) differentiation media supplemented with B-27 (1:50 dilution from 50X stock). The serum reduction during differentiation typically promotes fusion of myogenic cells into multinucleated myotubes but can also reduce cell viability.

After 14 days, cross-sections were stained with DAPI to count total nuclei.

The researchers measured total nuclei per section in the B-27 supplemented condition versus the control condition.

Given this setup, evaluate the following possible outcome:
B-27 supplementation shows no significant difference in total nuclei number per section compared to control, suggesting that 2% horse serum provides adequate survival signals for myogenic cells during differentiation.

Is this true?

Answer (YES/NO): NO